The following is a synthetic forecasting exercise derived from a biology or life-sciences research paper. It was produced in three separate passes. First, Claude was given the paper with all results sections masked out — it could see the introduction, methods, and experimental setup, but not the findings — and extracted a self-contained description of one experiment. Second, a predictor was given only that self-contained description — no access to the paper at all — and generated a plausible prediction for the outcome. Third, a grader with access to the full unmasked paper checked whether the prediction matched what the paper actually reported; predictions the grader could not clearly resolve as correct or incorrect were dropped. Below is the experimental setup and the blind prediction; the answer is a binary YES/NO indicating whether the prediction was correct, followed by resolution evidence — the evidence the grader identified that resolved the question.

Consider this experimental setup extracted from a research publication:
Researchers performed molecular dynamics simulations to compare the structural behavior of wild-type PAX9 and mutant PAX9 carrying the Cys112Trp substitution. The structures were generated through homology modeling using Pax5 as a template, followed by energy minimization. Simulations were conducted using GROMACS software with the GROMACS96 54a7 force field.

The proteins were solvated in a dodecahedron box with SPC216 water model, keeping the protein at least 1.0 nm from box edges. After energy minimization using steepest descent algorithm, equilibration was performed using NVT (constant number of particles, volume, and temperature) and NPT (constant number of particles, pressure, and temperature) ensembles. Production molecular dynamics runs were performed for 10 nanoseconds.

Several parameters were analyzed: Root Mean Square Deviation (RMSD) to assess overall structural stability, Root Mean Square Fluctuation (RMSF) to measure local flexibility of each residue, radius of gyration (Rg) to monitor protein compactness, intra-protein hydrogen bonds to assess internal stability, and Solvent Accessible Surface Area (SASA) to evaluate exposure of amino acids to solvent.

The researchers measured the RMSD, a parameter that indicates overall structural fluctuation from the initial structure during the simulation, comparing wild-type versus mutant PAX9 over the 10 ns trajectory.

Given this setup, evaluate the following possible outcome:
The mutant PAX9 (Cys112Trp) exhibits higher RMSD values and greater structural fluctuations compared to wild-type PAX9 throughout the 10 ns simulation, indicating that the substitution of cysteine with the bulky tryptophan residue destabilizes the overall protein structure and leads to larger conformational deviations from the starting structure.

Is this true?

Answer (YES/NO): NO